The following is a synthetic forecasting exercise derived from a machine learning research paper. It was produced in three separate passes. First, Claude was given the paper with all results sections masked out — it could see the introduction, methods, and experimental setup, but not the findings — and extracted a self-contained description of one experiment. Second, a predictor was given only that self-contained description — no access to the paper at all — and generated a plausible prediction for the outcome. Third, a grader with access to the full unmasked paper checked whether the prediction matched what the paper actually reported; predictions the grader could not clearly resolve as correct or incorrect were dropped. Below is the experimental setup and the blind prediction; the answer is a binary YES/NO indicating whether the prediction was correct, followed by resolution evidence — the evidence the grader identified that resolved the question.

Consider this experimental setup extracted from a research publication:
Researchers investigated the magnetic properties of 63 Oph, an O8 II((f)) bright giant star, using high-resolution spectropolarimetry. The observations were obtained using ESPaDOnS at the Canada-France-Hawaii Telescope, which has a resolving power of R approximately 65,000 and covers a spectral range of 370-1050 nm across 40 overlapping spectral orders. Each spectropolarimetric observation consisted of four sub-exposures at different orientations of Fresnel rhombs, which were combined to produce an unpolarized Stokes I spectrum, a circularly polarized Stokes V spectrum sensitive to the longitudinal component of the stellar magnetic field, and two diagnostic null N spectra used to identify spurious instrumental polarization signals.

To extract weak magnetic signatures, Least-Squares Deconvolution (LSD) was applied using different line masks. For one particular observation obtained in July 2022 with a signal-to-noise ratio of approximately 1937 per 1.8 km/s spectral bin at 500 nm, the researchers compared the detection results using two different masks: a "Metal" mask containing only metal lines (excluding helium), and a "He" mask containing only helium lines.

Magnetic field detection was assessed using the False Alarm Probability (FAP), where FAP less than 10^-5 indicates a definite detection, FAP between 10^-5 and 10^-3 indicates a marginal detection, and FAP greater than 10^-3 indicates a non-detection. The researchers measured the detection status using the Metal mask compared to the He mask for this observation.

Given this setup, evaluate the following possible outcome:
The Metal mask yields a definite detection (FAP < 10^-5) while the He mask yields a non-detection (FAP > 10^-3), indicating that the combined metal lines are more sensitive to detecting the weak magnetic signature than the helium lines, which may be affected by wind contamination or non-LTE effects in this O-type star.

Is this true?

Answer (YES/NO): NO